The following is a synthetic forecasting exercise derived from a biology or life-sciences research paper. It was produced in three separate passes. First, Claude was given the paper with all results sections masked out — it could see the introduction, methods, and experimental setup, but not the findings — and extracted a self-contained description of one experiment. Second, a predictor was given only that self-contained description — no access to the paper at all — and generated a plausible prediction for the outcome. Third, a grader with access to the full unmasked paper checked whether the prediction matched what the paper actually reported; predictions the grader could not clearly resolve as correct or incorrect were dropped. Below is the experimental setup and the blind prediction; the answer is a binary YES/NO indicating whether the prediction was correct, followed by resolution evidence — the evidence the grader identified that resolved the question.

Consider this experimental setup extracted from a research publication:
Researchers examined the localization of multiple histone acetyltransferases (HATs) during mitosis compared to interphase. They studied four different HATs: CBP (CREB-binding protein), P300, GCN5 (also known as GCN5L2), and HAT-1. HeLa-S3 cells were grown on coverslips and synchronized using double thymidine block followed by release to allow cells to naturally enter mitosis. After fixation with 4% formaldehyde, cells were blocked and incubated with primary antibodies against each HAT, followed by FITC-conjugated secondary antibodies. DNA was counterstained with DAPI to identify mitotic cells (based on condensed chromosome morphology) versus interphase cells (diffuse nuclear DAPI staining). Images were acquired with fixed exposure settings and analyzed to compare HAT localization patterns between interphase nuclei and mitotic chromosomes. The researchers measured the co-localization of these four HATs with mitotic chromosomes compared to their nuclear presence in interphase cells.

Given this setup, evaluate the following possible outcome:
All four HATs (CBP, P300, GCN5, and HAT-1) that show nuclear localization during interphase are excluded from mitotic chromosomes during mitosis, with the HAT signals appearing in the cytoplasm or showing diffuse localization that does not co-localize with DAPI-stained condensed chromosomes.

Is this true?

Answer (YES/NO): NO